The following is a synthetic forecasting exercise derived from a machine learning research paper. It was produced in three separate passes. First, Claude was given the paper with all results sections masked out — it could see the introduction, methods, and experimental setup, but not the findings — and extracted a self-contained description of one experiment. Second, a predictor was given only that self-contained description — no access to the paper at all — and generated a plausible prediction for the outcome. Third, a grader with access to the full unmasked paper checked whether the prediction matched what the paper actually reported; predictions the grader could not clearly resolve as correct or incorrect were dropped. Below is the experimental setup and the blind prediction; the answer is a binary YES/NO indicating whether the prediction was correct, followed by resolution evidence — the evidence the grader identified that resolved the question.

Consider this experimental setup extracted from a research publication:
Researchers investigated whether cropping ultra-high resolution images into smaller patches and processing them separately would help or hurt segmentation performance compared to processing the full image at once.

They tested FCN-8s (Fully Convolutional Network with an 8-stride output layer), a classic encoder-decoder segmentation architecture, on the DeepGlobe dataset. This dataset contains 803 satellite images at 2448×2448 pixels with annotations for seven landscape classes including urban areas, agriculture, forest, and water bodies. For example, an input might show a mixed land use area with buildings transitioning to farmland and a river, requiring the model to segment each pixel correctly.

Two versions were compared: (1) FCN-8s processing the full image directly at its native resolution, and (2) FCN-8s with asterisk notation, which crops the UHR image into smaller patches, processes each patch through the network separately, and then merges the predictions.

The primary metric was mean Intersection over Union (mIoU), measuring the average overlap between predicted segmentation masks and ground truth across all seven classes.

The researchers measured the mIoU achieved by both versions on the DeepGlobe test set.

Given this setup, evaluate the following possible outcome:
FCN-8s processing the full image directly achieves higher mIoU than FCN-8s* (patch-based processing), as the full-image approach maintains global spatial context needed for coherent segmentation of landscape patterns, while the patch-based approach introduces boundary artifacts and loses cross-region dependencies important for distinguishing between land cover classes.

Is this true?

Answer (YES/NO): NO